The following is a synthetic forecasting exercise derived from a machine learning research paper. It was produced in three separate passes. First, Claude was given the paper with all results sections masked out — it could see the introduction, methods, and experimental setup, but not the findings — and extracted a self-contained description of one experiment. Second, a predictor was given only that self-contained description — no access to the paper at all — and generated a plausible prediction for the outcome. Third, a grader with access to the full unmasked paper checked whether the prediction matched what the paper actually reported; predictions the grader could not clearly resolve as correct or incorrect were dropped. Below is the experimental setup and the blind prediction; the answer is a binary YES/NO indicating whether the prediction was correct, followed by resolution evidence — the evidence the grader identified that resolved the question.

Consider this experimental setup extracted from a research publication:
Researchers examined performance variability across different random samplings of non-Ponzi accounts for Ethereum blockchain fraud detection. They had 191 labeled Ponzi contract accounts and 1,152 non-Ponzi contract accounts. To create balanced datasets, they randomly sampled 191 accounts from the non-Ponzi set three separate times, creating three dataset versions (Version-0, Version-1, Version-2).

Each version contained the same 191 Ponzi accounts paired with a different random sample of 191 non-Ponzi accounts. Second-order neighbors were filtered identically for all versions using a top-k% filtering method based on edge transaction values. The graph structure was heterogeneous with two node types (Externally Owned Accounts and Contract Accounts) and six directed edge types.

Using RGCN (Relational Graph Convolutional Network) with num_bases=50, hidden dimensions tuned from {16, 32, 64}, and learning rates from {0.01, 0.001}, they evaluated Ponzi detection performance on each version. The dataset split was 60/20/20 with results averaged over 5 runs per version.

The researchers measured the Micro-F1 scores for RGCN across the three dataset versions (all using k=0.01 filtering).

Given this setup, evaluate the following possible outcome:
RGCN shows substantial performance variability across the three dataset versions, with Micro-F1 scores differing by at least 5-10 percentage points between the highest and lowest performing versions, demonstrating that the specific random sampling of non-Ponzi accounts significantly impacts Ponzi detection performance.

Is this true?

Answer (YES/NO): YES